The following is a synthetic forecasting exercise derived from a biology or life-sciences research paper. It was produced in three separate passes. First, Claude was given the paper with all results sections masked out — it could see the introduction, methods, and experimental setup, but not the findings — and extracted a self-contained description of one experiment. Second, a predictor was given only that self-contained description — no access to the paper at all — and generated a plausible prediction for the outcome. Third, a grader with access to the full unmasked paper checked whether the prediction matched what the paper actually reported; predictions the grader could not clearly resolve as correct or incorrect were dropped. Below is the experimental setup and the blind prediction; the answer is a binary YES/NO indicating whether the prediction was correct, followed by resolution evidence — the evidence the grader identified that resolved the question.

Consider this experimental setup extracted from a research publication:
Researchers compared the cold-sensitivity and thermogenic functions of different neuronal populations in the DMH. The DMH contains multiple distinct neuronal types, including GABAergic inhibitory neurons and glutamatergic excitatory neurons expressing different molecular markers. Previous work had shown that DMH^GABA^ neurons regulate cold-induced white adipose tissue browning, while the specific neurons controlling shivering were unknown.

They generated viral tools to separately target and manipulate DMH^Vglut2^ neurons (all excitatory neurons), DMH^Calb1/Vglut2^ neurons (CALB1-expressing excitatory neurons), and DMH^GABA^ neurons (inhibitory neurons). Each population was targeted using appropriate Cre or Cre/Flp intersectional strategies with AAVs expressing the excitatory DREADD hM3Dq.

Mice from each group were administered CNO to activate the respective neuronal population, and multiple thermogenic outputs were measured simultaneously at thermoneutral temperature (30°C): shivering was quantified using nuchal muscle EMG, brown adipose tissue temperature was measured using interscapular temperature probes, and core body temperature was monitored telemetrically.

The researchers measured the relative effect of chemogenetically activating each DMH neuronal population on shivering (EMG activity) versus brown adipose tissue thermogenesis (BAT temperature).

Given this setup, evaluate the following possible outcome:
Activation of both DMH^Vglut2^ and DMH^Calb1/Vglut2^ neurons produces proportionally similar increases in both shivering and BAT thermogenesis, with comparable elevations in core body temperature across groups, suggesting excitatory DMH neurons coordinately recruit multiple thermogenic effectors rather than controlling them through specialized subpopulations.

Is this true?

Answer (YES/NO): NO